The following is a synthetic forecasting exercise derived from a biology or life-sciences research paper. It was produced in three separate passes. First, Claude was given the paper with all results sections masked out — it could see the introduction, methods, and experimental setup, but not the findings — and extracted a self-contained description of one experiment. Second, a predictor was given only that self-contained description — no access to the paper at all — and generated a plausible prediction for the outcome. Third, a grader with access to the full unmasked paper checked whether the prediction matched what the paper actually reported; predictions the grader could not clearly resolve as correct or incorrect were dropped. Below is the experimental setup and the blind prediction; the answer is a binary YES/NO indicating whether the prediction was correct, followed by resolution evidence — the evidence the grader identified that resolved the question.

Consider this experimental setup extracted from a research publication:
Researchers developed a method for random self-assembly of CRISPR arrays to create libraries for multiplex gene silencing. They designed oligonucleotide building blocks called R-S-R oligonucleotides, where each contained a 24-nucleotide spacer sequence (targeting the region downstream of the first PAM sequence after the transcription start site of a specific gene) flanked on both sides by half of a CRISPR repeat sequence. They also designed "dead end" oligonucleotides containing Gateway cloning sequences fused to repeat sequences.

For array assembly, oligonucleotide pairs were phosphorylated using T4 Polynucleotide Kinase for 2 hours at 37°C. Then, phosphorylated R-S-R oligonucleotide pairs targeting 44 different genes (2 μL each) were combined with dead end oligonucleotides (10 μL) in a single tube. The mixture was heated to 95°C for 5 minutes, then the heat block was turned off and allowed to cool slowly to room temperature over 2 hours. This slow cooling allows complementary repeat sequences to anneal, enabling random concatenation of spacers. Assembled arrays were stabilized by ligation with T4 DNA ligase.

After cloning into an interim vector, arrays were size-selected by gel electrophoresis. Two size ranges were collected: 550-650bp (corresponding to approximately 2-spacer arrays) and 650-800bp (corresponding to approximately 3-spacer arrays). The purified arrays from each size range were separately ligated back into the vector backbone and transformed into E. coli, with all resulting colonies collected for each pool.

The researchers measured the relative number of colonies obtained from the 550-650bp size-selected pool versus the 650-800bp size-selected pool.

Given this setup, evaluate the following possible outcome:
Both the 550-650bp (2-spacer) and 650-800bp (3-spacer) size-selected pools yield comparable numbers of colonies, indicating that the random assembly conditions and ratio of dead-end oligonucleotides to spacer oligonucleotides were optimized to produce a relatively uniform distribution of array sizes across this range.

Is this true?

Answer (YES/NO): NO